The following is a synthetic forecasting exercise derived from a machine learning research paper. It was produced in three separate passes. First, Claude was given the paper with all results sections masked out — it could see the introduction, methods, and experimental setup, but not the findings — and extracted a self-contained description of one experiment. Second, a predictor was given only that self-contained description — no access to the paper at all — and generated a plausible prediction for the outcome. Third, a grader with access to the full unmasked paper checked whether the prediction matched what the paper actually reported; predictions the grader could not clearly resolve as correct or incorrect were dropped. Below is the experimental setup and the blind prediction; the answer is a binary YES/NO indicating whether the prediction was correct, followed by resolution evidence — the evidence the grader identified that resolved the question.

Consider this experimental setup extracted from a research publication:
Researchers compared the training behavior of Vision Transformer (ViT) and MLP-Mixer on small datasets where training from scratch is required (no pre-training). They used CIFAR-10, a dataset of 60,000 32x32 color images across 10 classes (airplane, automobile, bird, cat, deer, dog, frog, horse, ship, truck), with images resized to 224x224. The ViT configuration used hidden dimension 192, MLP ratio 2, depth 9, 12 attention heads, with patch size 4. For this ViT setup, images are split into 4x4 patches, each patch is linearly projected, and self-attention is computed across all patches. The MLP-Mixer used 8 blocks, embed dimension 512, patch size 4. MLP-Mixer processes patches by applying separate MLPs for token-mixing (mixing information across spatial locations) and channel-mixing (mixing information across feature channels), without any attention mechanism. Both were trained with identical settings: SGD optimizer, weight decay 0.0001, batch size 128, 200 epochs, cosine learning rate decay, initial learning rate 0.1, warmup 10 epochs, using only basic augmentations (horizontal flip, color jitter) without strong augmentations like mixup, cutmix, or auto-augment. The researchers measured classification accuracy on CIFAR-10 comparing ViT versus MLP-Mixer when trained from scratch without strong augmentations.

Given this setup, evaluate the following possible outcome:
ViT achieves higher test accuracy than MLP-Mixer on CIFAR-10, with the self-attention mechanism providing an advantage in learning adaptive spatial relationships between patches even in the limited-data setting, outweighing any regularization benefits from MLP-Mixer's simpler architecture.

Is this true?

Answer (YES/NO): YES